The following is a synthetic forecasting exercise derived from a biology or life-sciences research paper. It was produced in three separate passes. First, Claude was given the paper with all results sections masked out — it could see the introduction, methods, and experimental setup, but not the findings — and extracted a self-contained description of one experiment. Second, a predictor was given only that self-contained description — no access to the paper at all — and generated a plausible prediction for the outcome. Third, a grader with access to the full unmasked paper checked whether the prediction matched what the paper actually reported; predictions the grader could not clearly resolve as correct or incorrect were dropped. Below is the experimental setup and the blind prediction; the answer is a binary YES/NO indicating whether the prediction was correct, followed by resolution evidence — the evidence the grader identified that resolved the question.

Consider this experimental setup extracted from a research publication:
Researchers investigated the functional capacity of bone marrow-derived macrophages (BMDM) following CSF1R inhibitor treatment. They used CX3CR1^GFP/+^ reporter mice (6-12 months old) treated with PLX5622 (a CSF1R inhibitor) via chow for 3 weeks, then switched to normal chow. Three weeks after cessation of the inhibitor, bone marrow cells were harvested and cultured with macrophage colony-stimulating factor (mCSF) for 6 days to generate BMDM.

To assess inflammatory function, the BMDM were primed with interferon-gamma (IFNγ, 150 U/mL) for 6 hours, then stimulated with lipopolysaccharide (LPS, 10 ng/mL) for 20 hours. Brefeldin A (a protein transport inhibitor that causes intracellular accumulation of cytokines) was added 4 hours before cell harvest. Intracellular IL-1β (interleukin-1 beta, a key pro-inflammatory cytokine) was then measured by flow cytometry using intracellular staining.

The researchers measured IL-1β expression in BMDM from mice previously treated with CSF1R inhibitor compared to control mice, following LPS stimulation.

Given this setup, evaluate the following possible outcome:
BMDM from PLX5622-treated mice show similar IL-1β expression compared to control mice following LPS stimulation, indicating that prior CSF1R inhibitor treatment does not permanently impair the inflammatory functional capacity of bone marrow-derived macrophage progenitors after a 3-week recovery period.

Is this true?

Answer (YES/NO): NO